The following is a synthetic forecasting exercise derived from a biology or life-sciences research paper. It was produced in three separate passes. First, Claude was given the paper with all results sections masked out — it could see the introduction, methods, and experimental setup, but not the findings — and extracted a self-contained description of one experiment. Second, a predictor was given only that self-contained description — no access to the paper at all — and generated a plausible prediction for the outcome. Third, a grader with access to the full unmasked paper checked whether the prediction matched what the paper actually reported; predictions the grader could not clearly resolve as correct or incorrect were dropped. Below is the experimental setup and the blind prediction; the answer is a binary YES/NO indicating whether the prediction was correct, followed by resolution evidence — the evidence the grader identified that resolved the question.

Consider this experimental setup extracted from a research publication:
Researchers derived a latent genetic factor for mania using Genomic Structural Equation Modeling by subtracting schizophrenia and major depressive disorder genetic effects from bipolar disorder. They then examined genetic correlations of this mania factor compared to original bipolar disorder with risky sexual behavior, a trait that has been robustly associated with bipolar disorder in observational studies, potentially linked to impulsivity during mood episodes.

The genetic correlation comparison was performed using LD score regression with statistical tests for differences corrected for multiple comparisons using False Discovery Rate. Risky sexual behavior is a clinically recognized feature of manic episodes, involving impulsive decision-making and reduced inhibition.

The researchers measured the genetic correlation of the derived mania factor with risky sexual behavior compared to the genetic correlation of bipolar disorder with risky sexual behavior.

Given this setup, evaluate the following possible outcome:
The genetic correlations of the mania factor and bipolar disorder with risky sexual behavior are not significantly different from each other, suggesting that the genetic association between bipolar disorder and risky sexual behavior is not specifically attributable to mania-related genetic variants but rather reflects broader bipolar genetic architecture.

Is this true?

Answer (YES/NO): NO